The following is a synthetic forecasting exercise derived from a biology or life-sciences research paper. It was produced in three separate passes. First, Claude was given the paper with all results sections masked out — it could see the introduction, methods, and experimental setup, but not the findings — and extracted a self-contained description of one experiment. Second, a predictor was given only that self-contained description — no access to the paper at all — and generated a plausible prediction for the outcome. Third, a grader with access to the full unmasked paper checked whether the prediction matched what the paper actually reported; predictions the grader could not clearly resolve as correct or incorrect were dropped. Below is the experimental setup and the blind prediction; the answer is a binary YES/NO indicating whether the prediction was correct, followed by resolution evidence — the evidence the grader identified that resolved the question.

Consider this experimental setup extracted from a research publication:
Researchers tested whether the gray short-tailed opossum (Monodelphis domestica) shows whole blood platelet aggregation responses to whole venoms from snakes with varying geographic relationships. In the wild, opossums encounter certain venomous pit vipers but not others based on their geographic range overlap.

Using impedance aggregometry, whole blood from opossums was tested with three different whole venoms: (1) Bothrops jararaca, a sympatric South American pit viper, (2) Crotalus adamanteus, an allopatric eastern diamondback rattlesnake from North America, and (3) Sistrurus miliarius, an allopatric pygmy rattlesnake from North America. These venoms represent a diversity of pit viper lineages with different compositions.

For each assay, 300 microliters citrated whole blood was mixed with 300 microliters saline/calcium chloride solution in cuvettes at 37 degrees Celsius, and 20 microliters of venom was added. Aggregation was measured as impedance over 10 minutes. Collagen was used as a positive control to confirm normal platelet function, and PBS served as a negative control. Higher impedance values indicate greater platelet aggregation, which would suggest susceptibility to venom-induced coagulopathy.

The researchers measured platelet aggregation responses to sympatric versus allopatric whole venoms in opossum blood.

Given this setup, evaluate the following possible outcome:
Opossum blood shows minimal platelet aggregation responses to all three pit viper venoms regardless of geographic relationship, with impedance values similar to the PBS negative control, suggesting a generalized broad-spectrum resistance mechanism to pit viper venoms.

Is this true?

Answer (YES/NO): NO